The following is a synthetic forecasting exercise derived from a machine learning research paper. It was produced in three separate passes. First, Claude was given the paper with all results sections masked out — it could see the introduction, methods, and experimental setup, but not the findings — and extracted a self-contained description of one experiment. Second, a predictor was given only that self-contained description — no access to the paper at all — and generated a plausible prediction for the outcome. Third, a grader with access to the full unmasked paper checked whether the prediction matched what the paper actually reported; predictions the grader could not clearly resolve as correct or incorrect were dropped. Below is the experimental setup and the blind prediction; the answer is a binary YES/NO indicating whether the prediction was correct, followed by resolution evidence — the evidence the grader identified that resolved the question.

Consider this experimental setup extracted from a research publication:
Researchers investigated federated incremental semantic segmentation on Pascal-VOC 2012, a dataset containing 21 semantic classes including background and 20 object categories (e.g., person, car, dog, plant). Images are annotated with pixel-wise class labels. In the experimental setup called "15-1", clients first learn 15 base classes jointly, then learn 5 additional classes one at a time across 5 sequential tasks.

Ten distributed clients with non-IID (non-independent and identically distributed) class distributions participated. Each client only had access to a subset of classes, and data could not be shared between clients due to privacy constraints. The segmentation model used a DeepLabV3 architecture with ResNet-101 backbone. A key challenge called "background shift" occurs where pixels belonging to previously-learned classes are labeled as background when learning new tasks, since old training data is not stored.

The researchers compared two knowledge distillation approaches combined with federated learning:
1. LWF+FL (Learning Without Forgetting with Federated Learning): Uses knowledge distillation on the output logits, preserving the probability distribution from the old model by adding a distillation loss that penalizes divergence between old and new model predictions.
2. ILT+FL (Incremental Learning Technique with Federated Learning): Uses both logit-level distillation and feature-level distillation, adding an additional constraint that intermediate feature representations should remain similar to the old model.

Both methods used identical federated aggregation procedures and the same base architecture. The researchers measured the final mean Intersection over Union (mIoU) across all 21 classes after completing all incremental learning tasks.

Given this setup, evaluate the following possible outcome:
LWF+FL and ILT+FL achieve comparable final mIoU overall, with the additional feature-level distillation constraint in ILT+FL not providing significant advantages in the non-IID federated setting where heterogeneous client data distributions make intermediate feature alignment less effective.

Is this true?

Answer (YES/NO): NO